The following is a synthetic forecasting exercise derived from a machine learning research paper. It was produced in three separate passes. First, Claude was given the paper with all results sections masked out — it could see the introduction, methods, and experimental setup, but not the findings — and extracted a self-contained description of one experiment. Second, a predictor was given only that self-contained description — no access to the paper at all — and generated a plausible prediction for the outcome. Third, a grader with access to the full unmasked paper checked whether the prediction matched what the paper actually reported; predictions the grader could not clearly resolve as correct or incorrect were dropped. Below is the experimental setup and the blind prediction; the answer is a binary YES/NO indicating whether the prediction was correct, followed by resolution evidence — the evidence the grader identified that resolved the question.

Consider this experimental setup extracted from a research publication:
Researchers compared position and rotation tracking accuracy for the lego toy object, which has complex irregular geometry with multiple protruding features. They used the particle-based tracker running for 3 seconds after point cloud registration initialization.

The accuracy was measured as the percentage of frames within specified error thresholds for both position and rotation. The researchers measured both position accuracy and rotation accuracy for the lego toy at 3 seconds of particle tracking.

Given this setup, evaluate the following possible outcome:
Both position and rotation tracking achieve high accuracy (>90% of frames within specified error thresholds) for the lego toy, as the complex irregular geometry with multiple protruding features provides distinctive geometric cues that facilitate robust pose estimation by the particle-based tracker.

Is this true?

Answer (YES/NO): NO